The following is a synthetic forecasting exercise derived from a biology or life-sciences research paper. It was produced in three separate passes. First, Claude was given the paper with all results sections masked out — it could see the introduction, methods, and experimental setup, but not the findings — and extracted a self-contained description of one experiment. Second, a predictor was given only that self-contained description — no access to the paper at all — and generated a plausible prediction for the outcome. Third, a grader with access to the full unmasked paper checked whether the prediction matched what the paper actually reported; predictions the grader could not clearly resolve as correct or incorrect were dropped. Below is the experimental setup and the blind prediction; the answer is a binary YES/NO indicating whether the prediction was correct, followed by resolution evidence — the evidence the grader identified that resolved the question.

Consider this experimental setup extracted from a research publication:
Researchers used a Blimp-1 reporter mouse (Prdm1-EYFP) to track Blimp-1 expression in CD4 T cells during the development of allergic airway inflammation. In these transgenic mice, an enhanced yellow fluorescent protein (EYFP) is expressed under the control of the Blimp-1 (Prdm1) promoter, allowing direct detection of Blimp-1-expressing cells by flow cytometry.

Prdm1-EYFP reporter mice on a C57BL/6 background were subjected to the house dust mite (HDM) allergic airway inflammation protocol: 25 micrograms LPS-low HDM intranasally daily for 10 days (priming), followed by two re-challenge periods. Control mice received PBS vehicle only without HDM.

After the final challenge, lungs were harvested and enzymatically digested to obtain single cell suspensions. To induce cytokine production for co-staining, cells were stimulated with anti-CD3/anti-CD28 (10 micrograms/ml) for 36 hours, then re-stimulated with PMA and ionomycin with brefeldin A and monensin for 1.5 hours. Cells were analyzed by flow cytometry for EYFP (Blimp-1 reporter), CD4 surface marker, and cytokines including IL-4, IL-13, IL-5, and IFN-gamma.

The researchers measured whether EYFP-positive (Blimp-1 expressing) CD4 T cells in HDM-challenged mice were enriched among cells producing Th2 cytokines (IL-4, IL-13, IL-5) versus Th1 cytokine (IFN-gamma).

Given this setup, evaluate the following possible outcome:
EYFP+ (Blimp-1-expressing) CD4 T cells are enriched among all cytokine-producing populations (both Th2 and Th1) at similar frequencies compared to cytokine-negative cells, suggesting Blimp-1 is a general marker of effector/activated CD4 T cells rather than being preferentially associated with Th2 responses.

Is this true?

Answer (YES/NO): NO